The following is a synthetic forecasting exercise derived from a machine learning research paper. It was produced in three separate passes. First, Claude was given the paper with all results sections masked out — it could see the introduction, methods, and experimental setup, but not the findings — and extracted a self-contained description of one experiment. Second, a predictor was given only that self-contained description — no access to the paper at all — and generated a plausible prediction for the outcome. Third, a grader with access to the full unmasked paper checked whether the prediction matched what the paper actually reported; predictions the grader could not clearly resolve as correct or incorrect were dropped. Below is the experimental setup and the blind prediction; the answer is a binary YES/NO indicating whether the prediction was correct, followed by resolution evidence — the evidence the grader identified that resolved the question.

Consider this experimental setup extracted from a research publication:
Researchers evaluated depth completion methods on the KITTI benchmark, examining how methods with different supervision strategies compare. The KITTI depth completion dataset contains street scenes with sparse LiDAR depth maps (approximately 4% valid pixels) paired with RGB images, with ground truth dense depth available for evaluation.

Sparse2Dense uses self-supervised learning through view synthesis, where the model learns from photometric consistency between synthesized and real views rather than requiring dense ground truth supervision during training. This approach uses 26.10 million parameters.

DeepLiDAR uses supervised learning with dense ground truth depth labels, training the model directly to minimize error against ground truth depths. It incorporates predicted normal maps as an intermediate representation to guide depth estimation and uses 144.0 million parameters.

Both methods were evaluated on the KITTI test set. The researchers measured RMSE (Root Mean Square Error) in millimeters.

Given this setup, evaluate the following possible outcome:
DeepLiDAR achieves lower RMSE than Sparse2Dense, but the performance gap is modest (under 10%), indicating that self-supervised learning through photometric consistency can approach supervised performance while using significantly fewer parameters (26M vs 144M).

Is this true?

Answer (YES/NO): YES